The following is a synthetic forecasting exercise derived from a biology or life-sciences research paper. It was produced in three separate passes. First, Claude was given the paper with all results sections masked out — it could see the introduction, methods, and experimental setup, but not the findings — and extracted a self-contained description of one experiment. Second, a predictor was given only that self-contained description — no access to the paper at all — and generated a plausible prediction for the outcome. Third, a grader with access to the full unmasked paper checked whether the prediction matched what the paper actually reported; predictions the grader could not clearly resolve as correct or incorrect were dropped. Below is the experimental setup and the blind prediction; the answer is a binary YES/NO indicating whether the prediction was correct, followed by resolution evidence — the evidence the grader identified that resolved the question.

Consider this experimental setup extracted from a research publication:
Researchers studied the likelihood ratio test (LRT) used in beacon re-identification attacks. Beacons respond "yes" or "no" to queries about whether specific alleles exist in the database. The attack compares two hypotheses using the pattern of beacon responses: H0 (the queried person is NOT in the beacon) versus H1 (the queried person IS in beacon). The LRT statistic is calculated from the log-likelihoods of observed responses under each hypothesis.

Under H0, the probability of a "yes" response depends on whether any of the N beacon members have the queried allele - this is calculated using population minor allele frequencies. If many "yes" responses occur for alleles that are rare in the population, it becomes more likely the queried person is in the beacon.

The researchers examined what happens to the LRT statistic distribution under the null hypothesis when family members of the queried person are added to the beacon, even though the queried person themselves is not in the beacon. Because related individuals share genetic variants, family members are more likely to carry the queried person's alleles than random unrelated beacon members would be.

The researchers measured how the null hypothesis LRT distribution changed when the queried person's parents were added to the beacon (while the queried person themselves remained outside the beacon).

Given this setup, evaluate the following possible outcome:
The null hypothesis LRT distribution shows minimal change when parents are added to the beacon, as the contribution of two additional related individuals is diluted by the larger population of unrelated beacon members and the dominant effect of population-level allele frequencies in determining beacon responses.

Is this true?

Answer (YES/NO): NO